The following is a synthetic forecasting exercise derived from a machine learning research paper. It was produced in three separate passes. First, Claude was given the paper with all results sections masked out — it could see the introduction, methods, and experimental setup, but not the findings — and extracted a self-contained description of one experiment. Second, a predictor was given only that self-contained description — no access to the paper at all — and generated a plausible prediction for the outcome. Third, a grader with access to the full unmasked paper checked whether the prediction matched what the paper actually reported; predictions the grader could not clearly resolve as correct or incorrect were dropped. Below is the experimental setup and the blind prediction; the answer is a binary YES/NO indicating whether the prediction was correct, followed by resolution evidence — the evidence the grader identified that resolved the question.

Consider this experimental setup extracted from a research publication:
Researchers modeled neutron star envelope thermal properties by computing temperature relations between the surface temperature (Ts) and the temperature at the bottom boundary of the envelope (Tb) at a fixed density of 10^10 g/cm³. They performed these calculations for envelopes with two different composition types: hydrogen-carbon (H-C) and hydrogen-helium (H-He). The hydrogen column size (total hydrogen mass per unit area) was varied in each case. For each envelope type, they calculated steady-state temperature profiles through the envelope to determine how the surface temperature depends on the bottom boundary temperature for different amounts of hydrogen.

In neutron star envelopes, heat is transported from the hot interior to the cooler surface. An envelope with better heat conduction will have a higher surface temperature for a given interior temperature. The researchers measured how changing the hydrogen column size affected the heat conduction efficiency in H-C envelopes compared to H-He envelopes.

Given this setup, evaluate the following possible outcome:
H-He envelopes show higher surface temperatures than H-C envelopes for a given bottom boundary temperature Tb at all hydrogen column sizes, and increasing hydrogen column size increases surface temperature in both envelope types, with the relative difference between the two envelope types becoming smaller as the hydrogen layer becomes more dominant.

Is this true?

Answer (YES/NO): NO